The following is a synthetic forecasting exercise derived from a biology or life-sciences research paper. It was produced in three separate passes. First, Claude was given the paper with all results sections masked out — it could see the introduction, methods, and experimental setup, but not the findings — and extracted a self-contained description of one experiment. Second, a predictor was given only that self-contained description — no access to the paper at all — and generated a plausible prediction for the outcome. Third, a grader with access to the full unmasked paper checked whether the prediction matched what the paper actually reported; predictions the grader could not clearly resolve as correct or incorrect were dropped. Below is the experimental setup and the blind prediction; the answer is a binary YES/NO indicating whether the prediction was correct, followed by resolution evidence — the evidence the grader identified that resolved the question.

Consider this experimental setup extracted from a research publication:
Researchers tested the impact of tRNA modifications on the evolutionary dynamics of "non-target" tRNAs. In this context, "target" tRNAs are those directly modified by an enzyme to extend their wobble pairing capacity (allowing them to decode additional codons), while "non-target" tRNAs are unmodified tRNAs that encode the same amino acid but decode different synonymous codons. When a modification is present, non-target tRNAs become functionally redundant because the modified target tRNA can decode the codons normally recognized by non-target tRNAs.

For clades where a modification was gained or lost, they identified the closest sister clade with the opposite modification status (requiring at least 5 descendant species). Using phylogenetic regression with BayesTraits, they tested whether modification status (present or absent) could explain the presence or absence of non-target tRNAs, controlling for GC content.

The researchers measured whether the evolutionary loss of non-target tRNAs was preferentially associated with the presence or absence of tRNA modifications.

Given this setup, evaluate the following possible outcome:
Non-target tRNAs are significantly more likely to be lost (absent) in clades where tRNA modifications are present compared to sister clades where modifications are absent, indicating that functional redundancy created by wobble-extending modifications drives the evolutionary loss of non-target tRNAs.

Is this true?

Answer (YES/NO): YES